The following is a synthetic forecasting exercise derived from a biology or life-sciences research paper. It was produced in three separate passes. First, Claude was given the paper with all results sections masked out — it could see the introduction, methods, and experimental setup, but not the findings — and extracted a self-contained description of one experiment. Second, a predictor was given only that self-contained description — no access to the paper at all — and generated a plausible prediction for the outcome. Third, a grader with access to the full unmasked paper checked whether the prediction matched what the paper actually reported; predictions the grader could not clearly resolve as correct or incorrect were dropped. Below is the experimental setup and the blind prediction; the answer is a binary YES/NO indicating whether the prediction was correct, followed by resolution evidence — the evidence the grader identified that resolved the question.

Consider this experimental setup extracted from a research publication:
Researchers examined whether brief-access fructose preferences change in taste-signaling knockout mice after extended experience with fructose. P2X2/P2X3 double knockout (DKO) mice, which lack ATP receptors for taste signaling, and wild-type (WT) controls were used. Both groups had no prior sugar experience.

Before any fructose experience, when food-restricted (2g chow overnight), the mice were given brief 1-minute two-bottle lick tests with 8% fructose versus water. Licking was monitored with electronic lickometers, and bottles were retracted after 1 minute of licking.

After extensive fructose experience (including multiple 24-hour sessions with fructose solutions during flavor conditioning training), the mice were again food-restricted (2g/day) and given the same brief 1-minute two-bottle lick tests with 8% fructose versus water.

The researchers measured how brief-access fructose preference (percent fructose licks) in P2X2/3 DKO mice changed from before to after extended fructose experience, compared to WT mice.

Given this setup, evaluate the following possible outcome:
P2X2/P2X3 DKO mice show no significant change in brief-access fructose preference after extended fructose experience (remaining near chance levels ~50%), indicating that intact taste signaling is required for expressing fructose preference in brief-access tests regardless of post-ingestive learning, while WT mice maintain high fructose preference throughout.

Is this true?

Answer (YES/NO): YES